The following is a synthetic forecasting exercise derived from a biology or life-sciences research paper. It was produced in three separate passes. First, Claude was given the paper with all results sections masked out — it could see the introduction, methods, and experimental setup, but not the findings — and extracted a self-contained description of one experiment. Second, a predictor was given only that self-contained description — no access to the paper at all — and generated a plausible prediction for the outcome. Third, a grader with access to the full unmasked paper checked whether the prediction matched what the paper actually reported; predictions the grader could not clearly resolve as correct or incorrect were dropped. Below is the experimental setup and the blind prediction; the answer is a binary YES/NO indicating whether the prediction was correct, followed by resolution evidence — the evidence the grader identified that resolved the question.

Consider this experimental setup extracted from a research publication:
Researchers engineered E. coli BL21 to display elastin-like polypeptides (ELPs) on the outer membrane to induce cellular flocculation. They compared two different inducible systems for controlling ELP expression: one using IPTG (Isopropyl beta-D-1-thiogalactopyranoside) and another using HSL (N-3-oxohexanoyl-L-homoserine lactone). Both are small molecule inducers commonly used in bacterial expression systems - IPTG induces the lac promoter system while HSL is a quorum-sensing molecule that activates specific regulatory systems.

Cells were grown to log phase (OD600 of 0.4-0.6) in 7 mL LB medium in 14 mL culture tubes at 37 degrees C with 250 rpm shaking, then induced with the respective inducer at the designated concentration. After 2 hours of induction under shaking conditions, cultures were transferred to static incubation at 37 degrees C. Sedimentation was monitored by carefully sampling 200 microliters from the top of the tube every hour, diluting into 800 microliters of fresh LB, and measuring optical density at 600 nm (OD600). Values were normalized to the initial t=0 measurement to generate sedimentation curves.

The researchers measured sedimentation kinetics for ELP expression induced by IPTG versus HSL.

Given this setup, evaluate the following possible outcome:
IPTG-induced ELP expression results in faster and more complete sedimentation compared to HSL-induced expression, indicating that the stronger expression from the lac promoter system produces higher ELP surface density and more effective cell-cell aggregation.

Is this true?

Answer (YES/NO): NO